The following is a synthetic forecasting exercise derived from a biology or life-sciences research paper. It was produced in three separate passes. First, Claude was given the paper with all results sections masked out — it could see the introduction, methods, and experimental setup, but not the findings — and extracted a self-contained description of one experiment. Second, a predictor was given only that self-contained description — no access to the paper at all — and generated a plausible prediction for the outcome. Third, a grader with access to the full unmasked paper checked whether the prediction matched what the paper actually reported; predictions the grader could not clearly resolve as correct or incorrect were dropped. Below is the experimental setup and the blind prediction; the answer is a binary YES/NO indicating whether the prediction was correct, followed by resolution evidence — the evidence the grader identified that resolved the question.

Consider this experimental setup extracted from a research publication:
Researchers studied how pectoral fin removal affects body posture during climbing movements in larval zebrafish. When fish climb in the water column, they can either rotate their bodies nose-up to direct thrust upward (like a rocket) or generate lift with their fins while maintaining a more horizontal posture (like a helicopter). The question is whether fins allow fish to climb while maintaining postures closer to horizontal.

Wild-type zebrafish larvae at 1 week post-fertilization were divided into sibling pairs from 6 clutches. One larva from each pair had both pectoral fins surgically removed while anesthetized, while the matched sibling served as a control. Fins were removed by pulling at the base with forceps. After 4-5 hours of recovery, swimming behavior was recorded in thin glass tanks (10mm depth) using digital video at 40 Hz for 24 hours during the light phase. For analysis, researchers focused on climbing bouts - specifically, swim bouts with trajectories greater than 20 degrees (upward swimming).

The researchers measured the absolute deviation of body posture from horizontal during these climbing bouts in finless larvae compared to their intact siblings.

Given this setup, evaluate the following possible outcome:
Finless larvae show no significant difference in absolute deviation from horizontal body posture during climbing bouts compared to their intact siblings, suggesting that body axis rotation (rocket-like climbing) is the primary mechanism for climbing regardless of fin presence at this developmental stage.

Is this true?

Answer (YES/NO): NO